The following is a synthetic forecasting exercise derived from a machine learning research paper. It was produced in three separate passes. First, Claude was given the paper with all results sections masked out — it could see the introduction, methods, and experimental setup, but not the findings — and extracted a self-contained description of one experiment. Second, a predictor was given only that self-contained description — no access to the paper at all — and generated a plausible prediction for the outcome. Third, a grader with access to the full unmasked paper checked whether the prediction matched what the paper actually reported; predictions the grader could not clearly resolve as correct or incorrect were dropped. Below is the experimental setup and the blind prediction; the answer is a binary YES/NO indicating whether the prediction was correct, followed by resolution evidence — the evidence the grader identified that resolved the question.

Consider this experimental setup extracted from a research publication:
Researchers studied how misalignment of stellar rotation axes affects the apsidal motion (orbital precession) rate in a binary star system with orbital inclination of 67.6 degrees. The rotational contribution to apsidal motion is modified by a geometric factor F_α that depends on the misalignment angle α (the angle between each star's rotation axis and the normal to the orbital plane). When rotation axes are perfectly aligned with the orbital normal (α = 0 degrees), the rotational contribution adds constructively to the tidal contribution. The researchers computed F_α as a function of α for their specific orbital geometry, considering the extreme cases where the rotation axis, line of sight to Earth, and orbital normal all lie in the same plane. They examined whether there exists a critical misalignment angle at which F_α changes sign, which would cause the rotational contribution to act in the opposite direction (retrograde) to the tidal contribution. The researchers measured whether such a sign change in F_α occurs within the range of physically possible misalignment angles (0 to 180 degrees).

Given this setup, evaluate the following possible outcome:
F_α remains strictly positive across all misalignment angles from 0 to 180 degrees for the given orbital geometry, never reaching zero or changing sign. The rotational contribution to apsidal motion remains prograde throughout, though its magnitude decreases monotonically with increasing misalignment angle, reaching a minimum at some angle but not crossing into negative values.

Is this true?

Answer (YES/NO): NO